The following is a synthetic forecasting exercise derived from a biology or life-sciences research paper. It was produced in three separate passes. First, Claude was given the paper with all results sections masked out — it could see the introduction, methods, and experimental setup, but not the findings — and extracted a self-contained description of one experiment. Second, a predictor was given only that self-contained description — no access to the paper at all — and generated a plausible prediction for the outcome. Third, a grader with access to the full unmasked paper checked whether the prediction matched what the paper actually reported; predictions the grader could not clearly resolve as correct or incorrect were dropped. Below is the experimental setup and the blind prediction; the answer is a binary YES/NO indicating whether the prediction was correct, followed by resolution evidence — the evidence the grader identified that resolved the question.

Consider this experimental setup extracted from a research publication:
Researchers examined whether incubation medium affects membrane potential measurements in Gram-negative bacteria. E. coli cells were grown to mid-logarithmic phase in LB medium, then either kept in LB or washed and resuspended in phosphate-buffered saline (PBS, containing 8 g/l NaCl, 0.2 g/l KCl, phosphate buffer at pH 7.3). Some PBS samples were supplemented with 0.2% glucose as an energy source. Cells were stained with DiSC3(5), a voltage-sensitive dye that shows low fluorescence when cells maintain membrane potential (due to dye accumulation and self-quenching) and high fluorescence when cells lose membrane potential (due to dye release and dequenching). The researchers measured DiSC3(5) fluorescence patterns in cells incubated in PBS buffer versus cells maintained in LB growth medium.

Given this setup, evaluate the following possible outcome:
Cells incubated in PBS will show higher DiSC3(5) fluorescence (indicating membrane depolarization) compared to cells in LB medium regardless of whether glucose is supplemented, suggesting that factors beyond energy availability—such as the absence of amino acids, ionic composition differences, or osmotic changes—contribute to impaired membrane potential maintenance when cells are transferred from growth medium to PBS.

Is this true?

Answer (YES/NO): NO